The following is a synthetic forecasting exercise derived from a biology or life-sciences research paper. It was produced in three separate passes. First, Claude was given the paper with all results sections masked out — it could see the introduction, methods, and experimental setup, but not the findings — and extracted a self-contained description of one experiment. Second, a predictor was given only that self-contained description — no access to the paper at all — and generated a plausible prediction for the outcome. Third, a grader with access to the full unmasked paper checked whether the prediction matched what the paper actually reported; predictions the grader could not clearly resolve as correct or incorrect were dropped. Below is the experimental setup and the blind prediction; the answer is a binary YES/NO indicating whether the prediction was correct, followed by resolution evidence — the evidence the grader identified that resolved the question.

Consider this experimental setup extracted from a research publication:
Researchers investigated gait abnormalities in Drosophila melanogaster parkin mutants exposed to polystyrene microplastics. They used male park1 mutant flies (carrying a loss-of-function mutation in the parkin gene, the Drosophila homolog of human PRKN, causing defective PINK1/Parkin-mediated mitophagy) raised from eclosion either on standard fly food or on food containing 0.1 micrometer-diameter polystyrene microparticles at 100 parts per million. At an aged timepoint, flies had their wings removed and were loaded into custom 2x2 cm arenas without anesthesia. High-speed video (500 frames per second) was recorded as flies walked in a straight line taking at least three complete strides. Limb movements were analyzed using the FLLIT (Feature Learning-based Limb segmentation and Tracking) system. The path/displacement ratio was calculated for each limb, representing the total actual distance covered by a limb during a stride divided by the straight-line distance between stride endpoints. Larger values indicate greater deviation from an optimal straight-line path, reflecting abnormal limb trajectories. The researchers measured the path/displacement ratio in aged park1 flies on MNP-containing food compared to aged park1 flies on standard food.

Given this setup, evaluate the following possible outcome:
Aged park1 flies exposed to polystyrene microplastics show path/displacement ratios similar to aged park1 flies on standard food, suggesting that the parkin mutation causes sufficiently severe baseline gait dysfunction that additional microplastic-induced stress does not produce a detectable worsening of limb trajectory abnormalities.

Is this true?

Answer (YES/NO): NO